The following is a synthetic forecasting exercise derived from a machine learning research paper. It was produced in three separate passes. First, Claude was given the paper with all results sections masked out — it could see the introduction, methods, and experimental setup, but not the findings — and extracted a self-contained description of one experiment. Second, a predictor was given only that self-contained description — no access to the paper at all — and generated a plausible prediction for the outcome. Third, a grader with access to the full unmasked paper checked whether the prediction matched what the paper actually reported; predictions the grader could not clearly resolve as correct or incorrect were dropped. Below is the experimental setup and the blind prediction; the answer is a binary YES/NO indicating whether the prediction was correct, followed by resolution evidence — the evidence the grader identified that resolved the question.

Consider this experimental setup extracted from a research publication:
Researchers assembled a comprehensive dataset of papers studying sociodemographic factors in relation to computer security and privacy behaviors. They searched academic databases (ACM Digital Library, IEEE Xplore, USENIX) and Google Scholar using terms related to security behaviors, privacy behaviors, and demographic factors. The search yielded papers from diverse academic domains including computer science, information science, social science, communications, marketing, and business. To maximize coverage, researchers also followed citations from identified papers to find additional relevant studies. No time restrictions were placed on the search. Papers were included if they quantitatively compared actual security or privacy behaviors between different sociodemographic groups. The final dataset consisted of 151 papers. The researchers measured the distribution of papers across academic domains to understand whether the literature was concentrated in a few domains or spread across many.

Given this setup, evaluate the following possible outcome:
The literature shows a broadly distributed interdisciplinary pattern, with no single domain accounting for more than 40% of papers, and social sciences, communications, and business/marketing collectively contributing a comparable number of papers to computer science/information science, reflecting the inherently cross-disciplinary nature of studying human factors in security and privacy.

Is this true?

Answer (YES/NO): NO